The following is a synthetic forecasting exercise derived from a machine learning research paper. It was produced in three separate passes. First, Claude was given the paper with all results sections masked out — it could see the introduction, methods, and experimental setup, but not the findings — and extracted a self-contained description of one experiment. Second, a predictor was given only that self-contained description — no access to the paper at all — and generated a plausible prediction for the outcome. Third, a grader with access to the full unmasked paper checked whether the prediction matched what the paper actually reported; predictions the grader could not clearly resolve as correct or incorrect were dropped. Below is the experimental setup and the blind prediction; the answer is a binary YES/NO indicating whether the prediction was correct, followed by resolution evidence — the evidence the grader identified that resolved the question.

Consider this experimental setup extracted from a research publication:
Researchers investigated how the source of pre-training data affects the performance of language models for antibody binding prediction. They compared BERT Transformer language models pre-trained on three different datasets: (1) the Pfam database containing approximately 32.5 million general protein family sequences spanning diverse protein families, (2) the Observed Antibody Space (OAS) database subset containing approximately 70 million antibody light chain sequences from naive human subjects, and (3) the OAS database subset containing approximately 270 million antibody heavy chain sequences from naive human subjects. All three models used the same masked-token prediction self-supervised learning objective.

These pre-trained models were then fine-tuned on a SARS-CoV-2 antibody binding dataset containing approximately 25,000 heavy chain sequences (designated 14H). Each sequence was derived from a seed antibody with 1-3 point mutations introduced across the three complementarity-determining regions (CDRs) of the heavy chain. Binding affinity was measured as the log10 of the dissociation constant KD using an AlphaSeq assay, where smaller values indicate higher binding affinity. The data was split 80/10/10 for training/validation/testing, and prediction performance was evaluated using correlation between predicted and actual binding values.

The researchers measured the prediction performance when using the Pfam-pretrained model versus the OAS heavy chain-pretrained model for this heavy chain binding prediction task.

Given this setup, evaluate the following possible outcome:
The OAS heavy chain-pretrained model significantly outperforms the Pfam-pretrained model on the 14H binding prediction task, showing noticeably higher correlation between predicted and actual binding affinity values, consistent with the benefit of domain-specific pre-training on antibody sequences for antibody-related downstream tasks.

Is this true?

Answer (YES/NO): NO